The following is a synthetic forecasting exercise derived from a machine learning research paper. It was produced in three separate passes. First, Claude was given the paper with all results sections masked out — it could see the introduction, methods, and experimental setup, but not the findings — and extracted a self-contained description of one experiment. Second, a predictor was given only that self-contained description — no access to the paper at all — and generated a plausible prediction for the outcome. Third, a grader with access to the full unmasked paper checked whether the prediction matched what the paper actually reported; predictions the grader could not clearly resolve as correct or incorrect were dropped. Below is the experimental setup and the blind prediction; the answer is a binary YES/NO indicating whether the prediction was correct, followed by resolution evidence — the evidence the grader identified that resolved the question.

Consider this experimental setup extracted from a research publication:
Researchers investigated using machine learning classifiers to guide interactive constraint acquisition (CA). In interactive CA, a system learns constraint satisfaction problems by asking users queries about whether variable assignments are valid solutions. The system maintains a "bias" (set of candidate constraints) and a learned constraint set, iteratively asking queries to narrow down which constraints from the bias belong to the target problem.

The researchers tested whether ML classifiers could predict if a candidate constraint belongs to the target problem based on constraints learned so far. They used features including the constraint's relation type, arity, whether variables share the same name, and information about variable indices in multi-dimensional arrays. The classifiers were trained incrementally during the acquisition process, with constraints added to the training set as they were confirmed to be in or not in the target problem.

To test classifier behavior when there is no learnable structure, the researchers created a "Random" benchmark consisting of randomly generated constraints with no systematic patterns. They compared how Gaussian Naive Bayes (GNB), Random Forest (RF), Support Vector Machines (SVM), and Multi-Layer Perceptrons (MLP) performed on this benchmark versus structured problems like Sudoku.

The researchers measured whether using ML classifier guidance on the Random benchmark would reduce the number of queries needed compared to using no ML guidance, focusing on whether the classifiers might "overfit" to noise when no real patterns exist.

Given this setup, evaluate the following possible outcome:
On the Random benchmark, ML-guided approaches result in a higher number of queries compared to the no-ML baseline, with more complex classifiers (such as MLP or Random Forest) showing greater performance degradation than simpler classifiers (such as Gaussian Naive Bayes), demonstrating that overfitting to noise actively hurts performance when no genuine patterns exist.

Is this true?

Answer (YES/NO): NO